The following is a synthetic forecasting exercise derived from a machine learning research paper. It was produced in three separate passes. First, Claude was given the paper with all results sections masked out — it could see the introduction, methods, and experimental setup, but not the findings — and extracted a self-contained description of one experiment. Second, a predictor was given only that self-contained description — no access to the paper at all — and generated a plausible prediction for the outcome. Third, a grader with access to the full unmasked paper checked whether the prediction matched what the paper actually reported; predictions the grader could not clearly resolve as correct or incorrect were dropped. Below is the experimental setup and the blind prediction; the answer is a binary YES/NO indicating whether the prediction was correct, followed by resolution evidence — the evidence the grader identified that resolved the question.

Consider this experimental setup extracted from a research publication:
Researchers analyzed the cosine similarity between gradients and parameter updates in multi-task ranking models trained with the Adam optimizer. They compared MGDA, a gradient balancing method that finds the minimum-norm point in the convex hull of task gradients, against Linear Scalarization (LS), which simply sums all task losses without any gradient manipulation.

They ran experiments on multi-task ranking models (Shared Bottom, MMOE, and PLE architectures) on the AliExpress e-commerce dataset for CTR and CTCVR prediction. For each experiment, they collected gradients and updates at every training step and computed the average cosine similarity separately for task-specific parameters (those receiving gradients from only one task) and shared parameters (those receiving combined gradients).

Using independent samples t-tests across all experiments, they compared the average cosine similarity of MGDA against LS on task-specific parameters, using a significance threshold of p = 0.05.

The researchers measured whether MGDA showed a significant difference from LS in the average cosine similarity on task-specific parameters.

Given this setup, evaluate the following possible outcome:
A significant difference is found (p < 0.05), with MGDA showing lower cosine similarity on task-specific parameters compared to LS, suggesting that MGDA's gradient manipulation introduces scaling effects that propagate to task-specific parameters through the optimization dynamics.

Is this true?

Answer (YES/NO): NO